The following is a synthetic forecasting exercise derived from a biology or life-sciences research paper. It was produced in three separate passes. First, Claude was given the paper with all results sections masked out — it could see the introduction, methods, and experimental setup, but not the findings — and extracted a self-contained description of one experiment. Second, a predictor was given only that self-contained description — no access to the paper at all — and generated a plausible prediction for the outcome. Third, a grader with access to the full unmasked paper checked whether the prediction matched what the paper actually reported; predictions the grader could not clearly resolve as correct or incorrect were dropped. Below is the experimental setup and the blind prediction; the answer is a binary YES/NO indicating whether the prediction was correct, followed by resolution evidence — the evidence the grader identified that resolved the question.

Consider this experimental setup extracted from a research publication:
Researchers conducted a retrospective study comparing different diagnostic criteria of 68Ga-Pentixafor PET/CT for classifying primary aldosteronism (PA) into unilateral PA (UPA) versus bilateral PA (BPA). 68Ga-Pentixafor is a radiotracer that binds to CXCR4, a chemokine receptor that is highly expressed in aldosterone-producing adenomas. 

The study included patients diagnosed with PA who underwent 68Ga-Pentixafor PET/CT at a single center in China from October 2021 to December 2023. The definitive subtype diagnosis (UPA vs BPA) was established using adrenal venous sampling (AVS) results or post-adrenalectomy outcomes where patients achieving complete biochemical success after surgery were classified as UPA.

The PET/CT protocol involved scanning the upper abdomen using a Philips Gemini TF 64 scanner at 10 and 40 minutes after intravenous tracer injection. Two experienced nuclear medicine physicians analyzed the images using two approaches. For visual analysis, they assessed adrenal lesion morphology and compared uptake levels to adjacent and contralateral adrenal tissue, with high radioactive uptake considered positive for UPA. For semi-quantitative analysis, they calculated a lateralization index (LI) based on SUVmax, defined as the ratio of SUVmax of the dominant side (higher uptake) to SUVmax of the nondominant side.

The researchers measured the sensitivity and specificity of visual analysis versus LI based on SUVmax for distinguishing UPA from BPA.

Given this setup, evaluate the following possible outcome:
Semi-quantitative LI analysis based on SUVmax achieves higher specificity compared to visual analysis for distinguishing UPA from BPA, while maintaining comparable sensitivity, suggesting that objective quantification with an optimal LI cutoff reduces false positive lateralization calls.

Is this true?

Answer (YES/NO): NO